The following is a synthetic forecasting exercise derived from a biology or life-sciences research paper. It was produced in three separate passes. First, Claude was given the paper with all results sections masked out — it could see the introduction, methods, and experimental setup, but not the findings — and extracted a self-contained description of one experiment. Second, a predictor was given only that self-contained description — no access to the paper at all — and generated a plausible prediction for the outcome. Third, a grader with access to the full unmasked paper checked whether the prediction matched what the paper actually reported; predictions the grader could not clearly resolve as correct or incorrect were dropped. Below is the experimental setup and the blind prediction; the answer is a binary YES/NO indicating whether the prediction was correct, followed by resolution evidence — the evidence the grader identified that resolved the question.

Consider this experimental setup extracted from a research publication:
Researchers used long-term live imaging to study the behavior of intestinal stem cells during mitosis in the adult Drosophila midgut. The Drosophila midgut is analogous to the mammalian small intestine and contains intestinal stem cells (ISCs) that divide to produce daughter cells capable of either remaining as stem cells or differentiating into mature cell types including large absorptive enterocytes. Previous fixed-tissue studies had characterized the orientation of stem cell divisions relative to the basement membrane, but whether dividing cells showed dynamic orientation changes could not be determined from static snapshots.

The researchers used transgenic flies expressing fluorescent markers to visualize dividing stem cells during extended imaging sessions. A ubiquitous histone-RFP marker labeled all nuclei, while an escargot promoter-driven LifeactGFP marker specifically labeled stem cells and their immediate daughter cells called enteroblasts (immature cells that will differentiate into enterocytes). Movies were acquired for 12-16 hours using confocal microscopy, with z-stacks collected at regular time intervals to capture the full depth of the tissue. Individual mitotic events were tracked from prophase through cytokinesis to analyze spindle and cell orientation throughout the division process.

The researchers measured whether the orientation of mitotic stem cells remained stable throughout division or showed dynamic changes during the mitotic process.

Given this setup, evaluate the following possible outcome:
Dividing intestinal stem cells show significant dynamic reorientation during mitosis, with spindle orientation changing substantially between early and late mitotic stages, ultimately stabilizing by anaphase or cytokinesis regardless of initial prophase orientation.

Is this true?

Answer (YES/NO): NO